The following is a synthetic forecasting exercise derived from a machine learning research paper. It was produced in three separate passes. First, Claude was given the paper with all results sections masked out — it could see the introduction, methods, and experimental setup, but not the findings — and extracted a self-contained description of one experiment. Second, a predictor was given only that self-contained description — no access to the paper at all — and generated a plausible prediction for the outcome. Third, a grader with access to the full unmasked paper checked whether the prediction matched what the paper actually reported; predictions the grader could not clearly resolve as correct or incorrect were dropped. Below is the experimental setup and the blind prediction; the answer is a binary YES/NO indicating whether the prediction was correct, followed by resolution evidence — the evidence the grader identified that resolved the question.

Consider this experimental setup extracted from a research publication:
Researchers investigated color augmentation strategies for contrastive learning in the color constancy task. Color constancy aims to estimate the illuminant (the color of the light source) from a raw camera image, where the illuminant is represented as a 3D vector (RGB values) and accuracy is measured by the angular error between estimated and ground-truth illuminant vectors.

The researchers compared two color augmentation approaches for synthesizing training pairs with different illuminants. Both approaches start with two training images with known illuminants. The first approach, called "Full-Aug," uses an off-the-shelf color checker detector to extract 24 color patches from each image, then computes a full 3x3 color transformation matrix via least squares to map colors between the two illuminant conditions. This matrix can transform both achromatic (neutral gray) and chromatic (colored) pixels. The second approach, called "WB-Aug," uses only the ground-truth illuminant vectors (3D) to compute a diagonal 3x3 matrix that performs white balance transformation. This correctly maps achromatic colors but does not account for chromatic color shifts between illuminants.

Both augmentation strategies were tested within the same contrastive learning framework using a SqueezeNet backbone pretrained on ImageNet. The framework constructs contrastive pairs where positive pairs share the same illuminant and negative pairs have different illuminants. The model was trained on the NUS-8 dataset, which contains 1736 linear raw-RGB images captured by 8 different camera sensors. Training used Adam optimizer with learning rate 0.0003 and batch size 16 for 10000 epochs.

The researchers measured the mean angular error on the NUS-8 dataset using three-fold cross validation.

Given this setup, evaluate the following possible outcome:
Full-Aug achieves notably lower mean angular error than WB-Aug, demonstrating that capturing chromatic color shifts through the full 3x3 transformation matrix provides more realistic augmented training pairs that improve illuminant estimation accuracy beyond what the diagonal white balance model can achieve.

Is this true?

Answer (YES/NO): YES